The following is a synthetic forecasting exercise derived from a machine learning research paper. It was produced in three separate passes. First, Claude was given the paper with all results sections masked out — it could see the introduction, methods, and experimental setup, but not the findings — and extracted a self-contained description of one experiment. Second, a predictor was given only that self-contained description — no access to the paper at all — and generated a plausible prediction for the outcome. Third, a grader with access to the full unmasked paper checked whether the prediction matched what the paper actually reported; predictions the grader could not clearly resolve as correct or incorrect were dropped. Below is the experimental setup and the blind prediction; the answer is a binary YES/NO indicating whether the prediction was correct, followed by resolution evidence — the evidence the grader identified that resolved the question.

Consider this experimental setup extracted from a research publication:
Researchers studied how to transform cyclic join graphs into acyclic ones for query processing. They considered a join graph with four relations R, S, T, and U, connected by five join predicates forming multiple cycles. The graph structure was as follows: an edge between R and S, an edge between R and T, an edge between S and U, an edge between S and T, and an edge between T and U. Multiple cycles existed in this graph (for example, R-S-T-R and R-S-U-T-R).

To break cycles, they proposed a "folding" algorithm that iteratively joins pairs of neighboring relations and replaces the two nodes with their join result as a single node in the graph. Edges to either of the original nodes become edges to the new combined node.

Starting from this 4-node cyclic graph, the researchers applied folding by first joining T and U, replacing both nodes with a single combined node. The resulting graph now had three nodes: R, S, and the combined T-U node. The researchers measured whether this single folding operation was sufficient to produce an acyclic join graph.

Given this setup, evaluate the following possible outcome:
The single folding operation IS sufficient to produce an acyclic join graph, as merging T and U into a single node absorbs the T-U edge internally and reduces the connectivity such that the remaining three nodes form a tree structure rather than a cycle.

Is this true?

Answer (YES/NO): NO